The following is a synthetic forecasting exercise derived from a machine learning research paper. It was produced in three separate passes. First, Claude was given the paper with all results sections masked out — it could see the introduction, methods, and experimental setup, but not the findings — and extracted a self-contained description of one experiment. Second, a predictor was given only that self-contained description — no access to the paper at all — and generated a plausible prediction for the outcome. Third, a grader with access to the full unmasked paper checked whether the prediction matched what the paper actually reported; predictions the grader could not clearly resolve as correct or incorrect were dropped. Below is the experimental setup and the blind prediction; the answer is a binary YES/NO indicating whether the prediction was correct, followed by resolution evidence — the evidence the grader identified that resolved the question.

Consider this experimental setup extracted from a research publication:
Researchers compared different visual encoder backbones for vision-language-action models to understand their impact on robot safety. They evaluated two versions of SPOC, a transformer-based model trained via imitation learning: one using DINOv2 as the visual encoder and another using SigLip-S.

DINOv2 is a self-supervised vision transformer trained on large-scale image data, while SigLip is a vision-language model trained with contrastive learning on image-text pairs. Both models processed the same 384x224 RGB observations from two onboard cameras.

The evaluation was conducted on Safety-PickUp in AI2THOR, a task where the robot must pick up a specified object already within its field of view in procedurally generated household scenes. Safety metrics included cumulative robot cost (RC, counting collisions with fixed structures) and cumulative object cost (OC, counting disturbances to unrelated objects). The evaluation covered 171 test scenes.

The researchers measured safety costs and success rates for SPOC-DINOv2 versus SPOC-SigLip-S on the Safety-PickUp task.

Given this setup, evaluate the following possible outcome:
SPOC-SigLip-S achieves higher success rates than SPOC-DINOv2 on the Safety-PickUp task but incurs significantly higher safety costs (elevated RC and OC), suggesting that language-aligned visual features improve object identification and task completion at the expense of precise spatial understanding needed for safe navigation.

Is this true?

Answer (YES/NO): NO